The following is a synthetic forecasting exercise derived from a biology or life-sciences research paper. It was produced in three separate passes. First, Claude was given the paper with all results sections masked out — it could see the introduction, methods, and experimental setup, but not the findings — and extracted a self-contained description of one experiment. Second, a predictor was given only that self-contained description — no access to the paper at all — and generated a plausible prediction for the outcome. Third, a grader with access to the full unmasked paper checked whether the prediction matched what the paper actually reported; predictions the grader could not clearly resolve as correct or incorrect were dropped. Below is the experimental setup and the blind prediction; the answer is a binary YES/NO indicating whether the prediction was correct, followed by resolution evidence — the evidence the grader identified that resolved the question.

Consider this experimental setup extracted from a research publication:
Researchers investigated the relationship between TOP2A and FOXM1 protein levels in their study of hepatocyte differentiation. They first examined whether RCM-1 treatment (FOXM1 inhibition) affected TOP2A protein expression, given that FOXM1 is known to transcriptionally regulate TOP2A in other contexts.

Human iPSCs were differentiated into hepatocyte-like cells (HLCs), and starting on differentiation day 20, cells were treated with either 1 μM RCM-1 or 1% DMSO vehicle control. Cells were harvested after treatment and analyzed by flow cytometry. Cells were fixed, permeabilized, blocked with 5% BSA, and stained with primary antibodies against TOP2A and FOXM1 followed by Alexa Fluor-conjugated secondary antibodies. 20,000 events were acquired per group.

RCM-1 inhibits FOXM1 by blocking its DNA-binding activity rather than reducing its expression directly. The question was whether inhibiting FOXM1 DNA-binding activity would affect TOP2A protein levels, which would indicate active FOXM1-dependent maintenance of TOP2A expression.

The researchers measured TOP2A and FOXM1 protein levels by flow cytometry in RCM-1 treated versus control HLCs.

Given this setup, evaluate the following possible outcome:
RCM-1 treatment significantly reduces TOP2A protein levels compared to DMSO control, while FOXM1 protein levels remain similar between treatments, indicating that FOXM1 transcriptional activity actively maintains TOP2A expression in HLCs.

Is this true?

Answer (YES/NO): NO